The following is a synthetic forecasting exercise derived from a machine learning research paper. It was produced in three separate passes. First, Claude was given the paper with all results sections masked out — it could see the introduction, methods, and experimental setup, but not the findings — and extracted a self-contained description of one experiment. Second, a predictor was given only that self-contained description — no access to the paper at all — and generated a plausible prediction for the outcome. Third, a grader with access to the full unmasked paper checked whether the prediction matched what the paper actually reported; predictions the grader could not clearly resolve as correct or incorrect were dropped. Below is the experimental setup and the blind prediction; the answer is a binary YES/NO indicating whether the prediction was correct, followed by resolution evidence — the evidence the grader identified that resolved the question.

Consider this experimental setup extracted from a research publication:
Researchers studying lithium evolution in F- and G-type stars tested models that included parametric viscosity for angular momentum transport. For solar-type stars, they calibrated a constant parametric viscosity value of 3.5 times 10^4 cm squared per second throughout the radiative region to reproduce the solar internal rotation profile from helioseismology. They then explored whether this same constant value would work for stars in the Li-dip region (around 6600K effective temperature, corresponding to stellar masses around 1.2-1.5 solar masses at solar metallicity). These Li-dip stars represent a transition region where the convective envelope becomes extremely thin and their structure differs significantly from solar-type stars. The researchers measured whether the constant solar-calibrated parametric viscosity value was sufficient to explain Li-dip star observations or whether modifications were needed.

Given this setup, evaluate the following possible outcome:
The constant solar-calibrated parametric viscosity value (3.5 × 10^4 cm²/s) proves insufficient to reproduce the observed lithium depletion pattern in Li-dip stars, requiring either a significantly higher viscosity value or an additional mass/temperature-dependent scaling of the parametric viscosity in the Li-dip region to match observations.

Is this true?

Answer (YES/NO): YES